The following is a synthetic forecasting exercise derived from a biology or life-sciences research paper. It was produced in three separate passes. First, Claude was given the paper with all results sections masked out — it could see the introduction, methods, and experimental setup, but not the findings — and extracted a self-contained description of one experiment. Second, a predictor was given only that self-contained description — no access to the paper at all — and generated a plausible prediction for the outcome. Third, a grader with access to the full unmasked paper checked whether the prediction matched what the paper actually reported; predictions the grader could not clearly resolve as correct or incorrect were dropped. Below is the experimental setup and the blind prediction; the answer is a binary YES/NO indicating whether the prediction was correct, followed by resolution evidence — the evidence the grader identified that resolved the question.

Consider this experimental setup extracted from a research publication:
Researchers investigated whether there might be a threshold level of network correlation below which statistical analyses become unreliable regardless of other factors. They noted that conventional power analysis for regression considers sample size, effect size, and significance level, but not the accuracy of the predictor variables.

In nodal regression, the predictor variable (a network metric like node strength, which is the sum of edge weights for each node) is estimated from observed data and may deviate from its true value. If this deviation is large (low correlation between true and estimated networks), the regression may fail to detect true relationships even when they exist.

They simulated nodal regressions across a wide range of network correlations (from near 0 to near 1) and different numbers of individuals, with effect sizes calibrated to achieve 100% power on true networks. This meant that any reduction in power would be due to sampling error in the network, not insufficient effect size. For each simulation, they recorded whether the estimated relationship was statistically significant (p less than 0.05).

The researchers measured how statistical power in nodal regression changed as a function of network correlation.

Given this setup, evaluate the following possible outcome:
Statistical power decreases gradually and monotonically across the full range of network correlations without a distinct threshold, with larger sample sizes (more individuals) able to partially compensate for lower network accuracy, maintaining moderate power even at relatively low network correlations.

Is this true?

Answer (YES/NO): YES